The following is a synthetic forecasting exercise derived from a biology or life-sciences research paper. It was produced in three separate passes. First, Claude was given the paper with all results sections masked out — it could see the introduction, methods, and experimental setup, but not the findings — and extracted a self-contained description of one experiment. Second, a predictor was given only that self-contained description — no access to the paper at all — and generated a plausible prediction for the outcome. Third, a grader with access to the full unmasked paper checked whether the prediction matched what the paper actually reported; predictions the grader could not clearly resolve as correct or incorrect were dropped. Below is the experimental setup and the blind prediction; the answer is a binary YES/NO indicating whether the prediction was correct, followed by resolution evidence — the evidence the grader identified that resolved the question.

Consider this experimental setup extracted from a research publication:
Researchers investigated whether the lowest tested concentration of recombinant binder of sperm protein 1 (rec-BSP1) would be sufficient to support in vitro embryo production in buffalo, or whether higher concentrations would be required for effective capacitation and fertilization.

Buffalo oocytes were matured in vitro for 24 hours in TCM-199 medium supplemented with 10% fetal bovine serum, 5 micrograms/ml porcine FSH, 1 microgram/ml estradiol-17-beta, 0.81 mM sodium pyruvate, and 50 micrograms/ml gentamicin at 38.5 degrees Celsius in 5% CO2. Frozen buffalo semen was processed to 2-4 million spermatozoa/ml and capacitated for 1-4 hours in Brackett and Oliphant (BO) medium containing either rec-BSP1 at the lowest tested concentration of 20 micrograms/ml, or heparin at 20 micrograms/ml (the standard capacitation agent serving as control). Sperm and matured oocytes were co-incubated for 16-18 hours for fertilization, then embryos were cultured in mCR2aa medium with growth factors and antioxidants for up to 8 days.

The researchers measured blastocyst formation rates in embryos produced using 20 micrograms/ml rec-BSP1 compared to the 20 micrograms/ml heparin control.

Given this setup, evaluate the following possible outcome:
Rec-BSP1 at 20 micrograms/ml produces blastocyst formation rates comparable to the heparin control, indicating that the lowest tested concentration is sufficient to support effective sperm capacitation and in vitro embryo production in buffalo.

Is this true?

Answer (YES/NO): NO